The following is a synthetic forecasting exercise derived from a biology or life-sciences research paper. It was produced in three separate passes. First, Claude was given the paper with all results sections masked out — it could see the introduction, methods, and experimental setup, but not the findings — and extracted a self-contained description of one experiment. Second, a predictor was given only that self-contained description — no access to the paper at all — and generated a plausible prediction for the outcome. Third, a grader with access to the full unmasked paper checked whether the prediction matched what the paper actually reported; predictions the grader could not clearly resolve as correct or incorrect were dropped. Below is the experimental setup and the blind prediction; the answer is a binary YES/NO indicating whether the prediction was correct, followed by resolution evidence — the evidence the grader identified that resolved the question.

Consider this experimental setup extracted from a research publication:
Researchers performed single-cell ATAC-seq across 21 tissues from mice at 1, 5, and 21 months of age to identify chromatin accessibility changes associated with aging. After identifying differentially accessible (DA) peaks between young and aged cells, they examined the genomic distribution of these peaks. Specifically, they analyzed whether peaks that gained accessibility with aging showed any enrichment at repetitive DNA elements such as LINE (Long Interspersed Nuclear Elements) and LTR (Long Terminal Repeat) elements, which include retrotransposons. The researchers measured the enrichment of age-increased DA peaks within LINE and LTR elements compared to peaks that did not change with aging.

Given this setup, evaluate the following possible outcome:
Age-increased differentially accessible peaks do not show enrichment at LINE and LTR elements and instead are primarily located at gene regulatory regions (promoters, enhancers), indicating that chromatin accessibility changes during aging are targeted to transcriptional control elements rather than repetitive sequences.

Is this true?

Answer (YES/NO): NO